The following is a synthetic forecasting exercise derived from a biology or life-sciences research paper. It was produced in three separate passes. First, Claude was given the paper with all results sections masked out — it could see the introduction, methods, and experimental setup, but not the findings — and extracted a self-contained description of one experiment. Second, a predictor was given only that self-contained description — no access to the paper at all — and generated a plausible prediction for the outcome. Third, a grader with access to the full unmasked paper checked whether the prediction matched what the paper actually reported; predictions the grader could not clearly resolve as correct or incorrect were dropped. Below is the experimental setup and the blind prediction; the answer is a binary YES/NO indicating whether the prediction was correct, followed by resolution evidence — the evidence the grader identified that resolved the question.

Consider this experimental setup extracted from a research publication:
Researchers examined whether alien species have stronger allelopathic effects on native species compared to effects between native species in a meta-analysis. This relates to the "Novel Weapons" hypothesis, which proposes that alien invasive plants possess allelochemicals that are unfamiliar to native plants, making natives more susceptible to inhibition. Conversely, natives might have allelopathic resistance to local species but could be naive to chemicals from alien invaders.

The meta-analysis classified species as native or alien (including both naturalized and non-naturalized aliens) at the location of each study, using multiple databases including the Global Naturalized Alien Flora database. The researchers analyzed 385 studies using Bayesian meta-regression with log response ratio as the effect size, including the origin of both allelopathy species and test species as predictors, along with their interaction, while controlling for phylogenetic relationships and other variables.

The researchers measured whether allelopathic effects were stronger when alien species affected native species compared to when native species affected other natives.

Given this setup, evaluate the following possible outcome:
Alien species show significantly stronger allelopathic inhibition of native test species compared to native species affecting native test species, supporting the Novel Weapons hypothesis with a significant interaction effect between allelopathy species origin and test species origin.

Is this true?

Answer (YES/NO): NO